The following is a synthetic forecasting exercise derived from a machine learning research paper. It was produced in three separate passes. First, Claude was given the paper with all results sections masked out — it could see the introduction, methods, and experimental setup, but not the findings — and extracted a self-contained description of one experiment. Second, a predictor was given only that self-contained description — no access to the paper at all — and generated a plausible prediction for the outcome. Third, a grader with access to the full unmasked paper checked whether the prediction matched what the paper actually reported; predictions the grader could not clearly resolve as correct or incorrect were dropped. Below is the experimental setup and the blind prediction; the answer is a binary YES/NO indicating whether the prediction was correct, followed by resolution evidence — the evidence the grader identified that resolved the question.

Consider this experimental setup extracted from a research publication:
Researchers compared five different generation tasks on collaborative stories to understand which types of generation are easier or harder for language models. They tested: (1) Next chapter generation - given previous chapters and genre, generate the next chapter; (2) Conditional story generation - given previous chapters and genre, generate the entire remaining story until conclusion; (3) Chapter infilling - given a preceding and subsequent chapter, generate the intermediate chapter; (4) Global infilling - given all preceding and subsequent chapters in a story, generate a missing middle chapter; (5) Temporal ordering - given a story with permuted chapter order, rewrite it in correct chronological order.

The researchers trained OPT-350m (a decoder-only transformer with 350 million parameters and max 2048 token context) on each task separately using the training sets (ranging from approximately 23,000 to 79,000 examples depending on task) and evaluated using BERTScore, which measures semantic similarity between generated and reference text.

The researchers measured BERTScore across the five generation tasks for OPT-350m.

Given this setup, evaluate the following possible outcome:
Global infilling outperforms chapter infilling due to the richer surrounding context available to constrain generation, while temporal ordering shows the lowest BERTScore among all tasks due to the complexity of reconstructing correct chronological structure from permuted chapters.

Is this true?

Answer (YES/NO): NO